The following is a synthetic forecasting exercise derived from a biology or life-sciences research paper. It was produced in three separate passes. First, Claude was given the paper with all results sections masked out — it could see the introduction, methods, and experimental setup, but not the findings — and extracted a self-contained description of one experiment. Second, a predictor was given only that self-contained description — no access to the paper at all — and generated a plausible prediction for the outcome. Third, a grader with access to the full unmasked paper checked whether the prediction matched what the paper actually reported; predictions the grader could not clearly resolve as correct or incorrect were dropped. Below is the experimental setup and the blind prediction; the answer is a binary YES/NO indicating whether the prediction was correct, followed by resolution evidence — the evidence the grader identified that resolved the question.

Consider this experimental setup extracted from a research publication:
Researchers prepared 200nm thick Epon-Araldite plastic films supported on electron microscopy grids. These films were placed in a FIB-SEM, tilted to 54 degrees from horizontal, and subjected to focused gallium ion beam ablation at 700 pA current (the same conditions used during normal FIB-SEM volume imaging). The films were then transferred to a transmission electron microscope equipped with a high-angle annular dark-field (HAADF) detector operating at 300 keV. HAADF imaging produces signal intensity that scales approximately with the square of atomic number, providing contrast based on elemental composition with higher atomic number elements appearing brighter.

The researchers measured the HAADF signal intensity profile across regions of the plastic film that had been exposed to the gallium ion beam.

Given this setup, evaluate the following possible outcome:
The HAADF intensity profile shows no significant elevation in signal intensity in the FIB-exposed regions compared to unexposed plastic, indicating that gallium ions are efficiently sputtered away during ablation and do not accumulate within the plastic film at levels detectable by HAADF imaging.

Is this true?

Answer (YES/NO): NO